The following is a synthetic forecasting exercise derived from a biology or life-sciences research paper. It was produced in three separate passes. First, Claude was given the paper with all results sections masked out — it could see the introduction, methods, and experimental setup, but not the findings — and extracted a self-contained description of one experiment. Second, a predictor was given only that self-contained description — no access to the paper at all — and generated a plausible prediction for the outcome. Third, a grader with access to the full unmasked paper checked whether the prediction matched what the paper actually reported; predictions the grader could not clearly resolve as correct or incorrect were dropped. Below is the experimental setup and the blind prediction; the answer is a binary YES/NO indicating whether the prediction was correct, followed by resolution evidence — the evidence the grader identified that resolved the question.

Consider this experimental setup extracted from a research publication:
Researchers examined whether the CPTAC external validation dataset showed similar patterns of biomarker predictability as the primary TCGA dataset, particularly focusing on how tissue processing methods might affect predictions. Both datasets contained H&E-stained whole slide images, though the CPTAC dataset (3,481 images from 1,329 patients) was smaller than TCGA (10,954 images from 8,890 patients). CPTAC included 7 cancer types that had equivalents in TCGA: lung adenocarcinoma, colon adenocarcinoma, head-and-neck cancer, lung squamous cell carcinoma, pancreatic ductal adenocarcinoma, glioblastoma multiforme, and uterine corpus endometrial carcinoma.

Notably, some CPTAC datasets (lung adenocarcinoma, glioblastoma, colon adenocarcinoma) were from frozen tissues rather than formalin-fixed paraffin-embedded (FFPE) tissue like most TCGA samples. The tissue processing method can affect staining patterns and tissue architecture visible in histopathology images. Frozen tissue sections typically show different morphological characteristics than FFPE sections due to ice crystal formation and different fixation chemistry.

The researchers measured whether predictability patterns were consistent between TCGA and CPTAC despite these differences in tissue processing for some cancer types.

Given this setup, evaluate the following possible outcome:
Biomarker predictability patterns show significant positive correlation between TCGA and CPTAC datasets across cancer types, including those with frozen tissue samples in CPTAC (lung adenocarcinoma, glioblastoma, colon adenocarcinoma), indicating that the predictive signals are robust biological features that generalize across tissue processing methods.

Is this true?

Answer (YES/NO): NO